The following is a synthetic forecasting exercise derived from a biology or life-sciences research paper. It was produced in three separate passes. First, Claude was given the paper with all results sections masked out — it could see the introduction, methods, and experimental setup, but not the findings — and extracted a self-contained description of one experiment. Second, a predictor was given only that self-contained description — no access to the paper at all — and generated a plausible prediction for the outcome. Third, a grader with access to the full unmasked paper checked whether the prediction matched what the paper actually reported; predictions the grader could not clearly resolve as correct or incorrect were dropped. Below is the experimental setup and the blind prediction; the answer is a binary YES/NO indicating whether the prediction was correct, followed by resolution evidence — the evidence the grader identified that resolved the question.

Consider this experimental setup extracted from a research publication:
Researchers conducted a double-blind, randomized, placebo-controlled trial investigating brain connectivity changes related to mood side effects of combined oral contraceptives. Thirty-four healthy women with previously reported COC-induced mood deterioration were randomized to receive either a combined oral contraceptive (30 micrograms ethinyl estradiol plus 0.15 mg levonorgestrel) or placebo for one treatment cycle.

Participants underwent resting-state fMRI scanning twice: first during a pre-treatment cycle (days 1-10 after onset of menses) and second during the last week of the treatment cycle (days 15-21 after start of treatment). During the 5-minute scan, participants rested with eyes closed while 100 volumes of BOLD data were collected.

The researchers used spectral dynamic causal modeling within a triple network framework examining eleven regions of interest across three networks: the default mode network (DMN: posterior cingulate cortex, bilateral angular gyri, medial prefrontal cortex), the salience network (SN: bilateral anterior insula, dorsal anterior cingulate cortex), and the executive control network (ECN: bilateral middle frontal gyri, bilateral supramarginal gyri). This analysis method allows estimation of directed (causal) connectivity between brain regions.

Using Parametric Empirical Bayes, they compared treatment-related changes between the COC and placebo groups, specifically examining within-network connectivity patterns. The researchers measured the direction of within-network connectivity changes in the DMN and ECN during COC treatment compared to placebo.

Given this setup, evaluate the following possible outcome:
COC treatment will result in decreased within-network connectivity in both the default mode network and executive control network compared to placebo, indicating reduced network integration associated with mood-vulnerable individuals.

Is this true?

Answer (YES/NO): NO